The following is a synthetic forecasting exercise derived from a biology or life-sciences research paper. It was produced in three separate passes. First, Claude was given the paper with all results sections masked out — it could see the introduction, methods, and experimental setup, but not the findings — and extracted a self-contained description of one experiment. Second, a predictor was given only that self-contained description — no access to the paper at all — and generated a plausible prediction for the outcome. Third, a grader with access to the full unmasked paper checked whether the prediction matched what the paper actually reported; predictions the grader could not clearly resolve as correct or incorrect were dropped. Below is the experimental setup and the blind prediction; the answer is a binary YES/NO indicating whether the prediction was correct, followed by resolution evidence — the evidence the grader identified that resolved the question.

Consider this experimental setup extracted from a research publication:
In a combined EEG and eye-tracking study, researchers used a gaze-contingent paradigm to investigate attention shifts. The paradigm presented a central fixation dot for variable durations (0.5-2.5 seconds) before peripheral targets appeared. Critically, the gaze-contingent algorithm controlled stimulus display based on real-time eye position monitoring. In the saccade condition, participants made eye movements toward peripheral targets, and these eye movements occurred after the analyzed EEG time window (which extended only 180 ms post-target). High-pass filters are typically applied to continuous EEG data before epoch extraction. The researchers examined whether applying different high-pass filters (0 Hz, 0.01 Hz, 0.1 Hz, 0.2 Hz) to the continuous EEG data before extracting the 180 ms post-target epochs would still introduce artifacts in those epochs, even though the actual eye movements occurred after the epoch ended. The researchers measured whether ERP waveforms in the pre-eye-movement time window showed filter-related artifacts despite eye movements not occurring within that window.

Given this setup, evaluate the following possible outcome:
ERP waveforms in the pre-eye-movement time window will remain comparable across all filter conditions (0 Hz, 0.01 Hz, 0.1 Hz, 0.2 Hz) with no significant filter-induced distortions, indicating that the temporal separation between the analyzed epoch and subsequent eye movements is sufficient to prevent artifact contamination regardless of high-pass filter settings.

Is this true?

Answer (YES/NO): NO